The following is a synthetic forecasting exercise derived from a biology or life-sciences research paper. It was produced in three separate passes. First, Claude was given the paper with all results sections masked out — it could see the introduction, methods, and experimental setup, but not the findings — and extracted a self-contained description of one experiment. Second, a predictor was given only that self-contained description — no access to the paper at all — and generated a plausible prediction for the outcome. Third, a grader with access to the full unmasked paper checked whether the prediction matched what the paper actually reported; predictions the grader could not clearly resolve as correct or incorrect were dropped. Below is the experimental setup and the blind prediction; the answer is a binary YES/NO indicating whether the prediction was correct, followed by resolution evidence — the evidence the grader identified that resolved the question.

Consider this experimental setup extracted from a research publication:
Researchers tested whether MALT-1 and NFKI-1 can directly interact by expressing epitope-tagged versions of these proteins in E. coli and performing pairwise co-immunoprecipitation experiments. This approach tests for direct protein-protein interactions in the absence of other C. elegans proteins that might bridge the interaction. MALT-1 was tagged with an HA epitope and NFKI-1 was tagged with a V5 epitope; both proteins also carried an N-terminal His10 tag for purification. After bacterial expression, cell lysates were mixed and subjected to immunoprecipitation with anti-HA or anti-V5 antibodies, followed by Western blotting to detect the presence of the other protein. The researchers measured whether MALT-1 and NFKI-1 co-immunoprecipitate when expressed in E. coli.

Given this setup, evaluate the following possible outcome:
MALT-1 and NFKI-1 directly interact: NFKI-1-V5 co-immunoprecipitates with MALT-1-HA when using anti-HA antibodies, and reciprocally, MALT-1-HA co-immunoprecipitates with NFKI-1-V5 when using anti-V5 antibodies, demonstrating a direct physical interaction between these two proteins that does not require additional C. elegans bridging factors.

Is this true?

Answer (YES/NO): YES